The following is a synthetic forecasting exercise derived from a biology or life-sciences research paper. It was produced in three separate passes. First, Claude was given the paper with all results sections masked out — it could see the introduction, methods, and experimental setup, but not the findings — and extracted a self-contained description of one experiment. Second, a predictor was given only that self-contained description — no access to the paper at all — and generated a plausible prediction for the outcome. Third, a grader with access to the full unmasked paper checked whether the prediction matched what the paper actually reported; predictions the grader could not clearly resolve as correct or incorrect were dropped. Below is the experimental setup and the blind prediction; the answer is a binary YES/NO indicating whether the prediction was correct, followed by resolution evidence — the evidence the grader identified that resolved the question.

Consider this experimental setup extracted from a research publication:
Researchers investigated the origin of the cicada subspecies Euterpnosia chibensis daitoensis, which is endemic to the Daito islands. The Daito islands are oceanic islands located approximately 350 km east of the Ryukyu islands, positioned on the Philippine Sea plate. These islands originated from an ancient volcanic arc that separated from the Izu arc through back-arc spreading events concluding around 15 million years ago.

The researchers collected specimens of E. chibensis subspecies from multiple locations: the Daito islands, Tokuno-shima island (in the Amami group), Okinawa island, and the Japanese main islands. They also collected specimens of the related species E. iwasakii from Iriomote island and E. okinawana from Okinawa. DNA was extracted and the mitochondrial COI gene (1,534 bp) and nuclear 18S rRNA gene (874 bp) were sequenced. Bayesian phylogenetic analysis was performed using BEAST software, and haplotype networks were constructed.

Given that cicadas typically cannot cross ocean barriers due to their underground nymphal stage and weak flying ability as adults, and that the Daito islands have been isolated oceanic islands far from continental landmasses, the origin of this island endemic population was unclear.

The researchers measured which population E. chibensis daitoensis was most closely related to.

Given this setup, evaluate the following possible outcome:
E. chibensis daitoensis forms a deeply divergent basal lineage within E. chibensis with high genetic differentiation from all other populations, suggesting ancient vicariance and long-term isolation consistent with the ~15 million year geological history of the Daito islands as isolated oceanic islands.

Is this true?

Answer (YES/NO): NO